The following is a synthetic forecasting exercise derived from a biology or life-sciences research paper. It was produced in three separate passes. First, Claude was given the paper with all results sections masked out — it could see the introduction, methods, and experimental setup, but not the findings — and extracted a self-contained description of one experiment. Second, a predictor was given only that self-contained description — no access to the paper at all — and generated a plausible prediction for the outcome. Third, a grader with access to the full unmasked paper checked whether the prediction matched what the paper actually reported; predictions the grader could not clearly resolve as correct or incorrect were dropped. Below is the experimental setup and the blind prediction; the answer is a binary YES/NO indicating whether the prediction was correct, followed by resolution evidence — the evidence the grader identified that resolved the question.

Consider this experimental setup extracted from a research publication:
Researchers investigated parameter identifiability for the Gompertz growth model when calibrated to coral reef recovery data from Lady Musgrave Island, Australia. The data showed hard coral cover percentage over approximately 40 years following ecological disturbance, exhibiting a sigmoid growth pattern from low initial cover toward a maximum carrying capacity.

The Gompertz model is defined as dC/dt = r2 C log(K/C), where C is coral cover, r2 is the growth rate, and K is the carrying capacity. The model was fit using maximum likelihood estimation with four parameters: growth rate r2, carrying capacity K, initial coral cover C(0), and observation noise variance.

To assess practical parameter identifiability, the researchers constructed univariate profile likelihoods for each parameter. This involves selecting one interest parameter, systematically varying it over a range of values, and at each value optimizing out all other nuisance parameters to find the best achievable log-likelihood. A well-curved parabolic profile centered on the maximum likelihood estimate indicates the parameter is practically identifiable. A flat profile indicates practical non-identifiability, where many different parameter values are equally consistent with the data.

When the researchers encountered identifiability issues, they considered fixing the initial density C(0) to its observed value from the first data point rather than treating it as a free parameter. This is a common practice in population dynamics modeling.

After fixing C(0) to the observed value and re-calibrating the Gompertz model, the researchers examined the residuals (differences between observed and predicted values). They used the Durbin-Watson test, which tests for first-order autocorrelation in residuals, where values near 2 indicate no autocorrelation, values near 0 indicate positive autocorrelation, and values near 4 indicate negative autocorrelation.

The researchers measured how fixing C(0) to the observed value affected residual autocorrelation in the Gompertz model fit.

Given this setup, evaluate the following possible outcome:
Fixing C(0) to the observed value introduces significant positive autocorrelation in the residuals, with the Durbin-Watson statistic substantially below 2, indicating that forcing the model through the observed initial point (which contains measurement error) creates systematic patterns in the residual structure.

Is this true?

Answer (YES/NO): YES